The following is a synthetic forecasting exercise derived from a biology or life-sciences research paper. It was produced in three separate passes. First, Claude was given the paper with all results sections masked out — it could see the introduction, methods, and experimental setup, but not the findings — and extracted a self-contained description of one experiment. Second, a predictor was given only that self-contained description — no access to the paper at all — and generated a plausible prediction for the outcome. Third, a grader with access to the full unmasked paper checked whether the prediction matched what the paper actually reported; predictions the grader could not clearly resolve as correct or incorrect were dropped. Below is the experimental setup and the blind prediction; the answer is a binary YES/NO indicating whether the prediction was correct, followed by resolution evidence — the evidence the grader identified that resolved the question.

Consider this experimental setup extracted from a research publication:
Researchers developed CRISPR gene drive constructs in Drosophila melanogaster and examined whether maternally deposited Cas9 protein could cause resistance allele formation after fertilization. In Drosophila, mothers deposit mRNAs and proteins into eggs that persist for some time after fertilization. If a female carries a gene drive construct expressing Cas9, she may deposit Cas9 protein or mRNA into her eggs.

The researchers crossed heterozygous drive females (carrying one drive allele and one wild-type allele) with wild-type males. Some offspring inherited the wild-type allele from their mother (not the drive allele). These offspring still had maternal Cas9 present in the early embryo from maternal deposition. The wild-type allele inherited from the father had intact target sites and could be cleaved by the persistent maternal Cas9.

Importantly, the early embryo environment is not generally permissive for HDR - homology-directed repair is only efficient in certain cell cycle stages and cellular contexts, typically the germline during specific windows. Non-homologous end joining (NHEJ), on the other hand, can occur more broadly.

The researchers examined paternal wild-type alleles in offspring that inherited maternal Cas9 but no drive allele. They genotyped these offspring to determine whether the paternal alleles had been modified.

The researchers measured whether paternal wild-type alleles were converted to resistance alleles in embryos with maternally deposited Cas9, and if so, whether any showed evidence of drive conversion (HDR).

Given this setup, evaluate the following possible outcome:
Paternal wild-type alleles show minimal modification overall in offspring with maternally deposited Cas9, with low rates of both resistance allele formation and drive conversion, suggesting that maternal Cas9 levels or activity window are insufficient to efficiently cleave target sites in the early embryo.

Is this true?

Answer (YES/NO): NO